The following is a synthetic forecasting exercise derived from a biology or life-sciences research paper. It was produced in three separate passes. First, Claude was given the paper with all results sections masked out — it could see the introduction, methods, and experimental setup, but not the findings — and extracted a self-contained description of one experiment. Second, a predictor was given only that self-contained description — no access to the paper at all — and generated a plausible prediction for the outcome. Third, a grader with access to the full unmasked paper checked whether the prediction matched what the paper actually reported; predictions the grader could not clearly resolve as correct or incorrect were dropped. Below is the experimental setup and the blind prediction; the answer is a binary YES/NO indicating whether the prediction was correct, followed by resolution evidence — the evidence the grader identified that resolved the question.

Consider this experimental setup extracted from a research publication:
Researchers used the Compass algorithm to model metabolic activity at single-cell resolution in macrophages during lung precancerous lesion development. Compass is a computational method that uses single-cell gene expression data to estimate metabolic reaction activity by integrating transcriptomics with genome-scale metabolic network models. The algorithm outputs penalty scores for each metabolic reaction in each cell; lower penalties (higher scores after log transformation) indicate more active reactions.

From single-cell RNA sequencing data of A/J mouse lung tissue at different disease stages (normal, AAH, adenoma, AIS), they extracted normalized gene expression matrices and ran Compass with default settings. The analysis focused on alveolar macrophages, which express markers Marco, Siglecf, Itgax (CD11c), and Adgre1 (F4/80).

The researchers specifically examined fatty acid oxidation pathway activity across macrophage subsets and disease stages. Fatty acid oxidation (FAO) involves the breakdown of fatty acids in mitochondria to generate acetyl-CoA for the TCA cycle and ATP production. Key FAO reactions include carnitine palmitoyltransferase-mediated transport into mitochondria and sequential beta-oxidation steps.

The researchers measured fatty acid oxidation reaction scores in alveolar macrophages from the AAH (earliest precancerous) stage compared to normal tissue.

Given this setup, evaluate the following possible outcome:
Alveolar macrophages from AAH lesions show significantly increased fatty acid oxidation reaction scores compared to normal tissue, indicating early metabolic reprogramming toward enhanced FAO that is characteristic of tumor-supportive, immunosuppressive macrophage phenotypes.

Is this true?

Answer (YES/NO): YES